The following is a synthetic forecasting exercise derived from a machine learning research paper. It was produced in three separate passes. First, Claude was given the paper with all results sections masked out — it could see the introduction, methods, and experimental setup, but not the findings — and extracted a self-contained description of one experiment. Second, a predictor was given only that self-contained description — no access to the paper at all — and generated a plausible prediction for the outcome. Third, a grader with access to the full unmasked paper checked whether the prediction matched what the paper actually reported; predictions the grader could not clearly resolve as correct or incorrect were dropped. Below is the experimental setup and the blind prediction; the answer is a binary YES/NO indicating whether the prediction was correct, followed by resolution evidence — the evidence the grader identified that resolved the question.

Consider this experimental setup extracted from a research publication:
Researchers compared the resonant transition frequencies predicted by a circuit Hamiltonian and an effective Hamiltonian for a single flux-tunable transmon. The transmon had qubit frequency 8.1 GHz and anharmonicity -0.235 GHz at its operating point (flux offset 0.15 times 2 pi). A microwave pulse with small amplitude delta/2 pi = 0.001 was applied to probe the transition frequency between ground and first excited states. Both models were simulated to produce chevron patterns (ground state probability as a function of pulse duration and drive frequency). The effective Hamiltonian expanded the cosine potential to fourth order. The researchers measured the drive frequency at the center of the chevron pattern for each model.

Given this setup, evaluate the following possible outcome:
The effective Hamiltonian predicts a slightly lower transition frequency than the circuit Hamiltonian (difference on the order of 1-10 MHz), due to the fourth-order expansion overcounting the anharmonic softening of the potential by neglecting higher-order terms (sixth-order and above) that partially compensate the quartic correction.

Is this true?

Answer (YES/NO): NO